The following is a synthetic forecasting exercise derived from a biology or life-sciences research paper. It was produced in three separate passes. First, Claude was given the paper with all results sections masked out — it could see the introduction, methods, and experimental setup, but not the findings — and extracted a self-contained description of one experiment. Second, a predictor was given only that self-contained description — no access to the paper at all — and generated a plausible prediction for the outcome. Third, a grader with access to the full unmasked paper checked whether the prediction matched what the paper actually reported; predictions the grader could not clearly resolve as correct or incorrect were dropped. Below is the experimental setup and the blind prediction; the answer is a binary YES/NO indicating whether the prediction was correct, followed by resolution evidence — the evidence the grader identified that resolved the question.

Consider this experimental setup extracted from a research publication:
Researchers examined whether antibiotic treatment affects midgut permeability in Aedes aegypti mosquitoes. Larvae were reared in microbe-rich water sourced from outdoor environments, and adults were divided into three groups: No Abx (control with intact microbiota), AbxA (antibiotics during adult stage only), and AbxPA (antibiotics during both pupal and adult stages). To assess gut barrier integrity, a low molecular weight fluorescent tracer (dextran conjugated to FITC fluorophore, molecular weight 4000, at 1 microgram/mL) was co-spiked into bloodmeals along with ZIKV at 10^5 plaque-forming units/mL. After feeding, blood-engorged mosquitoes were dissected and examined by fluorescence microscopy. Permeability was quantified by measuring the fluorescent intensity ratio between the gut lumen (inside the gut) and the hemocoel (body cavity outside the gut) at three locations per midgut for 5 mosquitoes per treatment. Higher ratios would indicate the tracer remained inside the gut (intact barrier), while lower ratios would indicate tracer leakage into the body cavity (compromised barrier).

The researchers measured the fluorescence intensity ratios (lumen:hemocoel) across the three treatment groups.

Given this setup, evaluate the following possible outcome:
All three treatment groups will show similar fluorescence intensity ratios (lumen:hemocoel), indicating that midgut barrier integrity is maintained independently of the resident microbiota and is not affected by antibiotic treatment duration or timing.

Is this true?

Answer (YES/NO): NO